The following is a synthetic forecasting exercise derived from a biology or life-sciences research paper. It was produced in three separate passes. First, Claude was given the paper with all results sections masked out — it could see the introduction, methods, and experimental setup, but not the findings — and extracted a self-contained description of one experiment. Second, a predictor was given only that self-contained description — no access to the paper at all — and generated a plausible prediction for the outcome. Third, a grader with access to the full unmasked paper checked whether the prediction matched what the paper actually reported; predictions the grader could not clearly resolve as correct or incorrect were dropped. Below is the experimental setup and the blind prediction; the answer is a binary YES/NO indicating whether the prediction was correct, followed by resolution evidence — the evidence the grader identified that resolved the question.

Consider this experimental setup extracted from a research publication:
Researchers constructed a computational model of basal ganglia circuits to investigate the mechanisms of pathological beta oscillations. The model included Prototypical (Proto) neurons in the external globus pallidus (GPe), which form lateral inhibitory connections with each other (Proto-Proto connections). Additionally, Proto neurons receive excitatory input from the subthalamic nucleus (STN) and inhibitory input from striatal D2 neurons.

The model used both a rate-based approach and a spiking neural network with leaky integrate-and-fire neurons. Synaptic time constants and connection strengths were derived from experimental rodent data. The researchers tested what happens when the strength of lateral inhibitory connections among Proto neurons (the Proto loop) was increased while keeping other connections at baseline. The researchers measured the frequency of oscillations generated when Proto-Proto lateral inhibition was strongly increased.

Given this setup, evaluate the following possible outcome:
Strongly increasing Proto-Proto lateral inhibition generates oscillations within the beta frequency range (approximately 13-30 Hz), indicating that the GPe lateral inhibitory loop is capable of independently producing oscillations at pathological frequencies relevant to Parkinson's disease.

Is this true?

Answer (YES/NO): NO